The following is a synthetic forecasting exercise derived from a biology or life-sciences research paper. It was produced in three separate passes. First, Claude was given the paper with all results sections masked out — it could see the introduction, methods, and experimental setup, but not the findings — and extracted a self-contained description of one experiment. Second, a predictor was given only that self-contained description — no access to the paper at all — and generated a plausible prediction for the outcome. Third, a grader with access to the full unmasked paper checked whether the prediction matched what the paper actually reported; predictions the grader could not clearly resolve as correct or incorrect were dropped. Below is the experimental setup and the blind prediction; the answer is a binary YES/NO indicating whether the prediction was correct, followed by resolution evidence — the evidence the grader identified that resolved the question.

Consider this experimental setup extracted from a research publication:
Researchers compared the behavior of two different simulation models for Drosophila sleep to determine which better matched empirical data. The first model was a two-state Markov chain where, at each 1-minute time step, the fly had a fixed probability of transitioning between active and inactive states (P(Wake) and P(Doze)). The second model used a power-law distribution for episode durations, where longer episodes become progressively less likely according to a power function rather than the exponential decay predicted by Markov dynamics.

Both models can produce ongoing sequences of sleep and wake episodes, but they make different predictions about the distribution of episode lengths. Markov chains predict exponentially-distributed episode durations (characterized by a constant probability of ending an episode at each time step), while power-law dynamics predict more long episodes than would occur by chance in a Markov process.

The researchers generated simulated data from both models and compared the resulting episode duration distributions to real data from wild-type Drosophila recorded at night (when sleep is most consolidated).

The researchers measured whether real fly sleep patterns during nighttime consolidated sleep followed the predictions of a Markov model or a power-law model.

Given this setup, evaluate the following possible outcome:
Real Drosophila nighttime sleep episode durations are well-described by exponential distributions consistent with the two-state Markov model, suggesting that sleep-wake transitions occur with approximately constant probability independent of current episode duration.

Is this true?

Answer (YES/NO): NO